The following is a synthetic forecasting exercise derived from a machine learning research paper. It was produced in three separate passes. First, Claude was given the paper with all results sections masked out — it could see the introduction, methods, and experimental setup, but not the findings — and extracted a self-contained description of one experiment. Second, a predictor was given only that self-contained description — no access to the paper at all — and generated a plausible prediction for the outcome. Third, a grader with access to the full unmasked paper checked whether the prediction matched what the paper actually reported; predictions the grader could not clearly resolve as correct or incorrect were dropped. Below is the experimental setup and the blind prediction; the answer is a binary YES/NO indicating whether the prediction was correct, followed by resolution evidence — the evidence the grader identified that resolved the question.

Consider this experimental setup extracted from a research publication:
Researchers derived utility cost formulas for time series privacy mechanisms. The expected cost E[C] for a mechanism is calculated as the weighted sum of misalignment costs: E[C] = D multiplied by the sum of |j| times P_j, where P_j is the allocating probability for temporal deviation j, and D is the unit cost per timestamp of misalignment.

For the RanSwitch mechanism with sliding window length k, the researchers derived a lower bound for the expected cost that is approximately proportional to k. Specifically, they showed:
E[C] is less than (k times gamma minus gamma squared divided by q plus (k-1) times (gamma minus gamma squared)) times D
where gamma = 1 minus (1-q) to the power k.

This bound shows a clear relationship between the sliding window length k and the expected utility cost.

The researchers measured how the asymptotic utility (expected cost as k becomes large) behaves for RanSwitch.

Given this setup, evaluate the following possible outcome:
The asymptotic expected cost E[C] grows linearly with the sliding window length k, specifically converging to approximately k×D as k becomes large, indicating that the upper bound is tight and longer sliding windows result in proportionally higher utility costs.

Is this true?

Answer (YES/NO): YES